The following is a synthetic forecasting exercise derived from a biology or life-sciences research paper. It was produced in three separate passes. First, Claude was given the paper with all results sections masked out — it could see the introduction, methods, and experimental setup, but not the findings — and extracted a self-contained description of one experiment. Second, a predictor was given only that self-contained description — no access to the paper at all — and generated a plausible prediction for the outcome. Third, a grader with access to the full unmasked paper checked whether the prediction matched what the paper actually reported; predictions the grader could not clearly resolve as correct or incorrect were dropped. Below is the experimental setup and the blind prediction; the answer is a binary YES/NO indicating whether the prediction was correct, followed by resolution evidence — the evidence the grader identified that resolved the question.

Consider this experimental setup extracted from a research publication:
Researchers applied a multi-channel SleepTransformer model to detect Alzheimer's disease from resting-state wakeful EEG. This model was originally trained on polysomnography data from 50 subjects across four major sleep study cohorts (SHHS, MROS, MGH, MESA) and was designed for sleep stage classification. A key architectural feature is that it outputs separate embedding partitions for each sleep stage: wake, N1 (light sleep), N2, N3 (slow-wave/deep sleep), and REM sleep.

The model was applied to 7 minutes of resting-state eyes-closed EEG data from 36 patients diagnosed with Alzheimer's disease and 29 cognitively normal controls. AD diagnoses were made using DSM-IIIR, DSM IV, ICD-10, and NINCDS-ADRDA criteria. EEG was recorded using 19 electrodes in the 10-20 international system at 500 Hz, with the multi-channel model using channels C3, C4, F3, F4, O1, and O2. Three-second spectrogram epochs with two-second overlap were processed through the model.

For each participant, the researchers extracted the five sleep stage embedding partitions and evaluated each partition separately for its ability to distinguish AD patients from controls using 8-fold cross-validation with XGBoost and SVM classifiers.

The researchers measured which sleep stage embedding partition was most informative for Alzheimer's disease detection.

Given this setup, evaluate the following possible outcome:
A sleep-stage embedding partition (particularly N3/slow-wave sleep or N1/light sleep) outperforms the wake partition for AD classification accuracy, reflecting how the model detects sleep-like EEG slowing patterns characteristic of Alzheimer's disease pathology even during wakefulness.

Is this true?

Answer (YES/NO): NO